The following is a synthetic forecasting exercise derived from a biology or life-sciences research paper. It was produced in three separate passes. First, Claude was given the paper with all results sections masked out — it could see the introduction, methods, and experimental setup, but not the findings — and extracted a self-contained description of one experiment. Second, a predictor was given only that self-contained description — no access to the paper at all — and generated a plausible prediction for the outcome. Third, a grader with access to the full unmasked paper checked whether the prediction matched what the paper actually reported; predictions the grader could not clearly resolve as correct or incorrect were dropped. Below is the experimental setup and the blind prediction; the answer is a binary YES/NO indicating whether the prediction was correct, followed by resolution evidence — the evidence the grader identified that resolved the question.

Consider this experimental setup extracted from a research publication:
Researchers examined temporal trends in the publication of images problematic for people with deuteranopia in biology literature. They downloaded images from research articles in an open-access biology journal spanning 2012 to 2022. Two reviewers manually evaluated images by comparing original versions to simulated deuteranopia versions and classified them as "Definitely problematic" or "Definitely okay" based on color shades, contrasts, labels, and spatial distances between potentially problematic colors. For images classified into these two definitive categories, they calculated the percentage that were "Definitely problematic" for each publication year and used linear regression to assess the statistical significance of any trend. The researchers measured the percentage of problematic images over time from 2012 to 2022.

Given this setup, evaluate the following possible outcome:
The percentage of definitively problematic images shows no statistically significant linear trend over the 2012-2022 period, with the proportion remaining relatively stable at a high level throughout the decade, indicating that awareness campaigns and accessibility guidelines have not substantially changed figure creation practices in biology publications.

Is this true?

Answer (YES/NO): NO